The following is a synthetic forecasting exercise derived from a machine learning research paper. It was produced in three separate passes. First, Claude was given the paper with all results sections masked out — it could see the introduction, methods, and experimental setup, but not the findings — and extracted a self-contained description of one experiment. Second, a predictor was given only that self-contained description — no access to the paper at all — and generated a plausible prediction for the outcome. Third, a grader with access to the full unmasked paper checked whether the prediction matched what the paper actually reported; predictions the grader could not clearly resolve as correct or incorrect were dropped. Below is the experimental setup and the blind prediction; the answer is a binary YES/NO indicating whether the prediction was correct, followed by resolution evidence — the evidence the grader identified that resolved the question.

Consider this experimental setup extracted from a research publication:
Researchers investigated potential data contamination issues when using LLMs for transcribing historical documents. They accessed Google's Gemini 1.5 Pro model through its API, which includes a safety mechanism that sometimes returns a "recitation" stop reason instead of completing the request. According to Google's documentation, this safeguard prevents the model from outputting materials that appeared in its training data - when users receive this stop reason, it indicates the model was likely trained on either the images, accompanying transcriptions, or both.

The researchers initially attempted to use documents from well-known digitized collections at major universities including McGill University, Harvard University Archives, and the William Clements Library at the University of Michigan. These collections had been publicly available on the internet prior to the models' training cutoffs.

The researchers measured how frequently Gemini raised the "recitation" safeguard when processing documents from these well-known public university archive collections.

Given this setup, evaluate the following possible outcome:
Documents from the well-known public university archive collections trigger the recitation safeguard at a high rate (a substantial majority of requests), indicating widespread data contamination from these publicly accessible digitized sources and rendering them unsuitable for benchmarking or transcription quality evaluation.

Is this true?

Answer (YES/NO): YES